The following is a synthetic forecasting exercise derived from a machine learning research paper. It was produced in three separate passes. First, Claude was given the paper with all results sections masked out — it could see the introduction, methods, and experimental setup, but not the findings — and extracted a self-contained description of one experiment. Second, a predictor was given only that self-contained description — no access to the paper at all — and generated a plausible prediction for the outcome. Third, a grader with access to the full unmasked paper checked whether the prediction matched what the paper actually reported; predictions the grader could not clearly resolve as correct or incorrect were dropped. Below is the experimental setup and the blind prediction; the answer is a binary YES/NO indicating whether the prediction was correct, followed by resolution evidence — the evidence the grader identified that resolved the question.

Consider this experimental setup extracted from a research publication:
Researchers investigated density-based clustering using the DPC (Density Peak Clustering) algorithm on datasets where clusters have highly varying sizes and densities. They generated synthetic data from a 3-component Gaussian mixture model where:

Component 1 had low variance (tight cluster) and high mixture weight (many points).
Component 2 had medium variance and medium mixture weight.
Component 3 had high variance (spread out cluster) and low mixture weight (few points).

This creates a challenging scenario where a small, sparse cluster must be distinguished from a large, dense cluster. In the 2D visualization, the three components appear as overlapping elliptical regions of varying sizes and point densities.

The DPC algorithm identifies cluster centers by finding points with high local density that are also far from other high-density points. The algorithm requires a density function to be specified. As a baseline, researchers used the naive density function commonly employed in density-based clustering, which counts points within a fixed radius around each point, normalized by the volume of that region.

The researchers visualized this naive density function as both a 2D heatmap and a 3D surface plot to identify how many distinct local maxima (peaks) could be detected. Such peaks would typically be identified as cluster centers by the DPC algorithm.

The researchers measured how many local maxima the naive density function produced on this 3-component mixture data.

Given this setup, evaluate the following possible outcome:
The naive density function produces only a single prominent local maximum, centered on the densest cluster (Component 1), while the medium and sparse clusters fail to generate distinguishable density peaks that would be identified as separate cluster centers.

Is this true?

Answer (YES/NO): YES